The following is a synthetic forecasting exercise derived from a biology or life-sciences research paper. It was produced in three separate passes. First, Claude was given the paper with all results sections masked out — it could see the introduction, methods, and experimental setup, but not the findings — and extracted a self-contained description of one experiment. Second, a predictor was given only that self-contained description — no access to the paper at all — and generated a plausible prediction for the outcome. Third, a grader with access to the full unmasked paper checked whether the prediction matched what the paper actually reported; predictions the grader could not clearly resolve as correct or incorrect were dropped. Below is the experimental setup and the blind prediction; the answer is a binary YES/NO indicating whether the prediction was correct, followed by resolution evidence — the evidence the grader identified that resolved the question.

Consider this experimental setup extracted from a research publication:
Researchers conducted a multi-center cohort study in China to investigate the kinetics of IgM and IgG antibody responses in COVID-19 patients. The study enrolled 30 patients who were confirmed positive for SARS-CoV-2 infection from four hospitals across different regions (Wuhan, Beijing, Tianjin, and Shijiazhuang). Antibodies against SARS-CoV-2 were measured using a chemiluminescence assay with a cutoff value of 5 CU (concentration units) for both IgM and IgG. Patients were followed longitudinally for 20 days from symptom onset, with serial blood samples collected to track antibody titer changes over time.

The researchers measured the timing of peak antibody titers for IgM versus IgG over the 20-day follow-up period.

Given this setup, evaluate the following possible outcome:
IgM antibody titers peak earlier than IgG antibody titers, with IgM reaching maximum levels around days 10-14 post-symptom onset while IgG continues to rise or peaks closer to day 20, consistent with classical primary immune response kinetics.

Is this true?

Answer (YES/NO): YES